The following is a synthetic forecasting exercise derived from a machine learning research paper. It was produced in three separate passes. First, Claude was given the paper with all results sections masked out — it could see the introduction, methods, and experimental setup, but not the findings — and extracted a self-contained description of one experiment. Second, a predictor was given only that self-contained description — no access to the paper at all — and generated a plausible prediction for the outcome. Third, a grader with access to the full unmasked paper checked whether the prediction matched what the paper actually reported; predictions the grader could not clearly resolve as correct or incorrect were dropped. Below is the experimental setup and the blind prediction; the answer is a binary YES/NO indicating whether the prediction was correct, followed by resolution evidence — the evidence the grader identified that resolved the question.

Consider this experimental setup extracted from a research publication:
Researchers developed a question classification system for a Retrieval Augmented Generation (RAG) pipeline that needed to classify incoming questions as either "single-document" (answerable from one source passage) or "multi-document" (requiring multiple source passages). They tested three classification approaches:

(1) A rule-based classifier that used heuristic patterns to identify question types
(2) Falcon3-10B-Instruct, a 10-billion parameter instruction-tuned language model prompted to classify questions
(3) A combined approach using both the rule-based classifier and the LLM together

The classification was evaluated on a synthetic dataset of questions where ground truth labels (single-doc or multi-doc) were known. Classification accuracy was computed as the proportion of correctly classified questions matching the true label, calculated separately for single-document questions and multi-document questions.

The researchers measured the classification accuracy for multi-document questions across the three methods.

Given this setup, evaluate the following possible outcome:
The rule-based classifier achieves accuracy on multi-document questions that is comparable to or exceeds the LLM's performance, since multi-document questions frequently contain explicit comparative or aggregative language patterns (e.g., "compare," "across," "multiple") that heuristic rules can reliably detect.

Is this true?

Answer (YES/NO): YES